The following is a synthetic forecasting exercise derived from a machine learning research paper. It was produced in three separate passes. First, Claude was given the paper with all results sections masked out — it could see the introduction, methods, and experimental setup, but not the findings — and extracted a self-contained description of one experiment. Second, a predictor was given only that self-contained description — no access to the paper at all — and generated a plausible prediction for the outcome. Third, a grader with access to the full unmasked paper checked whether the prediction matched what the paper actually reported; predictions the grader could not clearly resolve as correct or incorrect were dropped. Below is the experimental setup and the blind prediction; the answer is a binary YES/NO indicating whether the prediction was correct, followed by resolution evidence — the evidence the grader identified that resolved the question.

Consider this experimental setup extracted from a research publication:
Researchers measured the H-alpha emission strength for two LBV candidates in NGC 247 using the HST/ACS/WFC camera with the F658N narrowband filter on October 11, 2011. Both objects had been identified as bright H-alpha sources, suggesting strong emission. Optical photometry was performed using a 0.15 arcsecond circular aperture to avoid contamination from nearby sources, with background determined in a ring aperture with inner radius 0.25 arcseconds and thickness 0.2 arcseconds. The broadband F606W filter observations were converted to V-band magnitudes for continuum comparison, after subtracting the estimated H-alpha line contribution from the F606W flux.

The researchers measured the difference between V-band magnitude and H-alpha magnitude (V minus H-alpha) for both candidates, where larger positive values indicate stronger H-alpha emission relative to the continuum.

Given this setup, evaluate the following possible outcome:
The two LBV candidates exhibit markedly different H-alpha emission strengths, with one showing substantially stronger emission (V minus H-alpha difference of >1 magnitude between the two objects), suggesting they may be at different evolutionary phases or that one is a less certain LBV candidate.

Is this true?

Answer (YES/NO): NO